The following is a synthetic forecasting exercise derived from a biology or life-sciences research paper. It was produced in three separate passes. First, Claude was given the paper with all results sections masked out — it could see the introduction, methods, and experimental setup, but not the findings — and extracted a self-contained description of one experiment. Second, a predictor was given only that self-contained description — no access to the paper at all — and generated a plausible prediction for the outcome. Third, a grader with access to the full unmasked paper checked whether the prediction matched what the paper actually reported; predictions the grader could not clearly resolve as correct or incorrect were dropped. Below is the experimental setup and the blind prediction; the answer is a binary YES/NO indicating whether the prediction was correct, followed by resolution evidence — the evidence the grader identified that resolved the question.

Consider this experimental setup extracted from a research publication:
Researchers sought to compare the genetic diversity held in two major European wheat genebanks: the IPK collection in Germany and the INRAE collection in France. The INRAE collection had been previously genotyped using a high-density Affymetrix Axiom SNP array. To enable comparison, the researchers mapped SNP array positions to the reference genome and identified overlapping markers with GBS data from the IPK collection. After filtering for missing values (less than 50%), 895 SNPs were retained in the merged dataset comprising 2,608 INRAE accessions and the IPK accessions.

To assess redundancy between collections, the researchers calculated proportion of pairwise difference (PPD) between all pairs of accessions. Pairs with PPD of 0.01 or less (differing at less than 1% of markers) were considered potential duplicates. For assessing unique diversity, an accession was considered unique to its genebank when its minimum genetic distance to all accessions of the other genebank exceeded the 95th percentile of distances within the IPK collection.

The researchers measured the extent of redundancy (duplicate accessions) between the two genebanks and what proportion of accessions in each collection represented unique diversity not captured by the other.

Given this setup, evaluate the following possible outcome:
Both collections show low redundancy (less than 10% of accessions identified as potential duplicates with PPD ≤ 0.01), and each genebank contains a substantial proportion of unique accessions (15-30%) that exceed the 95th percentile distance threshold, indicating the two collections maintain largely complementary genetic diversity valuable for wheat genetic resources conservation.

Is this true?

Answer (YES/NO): NO